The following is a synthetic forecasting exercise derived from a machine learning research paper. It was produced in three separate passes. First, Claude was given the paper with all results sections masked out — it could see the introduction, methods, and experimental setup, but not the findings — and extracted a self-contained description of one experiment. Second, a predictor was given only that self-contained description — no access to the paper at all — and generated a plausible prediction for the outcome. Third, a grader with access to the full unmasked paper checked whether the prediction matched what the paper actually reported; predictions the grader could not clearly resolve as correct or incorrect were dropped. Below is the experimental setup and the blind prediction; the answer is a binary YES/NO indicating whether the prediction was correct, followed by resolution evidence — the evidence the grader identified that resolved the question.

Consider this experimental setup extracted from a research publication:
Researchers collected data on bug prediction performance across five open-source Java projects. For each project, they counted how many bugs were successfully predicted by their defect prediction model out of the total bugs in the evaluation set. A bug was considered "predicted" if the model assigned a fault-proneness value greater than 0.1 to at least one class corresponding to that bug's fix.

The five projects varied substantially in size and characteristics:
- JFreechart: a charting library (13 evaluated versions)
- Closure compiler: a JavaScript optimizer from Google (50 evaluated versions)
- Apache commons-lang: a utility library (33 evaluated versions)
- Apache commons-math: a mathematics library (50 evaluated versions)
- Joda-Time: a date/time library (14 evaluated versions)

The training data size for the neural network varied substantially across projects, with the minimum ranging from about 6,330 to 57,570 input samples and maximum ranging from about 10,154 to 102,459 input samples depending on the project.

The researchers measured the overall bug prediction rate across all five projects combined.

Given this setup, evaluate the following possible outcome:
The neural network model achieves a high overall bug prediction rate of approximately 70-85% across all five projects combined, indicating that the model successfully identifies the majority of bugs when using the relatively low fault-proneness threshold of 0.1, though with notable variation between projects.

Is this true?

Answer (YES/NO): NO